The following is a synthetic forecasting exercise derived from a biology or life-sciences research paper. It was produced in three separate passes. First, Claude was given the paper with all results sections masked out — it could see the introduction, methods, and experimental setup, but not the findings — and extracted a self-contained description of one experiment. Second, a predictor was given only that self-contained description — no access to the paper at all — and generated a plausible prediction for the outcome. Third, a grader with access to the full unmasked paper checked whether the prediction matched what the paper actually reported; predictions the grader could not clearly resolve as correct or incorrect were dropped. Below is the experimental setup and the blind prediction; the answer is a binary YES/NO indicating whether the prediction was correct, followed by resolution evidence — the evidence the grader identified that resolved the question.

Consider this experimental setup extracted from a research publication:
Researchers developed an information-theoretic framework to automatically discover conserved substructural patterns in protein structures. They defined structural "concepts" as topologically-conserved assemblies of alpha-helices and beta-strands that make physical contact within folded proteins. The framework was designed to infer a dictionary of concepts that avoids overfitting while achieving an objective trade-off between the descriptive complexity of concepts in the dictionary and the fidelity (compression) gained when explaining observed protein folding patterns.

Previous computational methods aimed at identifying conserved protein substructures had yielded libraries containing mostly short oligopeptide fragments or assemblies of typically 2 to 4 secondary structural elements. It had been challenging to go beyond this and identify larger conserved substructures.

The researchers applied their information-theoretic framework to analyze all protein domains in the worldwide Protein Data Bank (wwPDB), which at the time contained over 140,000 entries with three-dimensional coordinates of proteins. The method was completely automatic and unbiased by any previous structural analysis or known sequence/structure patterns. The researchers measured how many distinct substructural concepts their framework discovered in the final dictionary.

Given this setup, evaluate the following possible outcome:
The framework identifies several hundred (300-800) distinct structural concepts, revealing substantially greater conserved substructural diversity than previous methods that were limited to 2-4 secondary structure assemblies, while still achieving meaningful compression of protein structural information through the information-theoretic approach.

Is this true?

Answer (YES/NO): NO